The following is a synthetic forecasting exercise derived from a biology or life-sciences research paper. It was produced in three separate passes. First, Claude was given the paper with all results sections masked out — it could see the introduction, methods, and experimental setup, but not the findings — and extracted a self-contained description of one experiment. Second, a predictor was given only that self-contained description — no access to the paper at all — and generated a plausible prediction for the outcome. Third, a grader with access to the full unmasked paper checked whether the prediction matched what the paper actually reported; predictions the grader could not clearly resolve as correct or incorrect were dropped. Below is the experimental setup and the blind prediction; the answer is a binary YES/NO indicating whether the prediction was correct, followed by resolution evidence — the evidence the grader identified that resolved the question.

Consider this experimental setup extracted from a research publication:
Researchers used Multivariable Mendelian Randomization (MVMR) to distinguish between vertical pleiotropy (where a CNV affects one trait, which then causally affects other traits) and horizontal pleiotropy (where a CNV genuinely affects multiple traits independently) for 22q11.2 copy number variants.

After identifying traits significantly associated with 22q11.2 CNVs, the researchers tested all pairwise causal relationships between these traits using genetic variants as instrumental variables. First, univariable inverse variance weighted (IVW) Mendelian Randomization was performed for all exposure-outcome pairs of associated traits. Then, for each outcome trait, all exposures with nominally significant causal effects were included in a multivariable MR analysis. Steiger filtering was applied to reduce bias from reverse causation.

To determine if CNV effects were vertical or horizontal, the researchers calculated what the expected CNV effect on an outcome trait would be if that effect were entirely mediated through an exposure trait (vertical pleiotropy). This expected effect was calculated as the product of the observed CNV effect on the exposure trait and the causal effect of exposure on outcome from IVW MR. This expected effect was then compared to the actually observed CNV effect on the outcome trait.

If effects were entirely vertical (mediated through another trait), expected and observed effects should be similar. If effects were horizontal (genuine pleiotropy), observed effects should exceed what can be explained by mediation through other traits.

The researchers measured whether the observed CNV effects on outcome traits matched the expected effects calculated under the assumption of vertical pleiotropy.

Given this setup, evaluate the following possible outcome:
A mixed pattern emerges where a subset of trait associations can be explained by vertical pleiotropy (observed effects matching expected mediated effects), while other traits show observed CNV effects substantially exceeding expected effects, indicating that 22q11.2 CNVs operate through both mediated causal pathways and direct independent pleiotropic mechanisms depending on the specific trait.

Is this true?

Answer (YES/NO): NO